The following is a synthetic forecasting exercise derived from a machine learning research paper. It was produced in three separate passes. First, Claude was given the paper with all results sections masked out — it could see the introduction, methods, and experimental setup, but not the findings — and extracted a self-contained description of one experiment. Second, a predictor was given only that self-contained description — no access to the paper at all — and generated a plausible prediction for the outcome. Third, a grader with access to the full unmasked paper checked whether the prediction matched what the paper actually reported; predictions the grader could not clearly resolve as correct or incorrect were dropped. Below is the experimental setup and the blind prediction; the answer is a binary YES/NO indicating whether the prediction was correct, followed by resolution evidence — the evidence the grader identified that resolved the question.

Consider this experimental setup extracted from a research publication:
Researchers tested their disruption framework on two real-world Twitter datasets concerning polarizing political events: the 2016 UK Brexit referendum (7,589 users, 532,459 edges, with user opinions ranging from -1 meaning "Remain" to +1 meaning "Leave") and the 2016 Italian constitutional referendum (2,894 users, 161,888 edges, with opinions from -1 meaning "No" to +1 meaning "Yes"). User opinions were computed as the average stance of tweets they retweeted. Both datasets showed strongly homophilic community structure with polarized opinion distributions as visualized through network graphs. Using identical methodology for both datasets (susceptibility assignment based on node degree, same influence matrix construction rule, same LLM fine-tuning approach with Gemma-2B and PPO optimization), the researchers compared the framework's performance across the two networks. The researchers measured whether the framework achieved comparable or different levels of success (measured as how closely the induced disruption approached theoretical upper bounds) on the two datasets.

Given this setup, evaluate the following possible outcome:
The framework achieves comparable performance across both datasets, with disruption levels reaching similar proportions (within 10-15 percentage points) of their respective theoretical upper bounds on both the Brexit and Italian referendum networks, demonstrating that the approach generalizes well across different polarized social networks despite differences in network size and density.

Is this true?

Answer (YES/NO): YES